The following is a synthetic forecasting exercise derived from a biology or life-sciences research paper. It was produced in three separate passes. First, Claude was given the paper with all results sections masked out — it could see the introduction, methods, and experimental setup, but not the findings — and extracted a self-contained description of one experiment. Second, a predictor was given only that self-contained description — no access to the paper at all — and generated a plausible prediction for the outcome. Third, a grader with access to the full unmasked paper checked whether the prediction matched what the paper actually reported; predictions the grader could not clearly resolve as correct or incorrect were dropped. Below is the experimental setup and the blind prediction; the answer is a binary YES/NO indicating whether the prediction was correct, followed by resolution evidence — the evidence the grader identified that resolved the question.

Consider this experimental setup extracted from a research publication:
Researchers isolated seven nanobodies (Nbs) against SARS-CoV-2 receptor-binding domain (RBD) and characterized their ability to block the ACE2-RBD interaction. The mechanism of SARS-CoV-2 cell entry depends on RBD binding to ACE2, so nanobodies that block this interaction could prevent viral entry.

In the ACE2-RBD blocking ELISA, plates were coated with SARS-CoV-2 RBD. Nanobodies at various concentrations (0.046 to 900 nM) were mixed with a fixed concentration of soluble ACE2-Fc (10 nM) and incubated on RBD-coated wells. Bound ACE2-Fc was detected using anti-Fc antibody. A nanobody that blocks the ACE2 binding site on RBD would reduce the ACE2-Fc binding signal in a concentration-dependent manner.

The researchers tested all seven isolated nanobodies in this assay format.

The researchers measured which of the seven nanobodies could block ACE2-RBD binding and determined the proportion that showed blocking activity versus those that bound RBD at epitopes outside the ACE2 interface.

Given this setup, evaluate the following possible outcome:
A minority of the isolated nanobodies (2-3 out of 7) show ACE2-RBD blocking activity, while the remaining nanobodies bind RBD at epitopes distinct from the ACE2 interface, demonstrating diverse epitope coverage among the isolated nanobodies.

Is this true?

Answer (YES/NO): NO